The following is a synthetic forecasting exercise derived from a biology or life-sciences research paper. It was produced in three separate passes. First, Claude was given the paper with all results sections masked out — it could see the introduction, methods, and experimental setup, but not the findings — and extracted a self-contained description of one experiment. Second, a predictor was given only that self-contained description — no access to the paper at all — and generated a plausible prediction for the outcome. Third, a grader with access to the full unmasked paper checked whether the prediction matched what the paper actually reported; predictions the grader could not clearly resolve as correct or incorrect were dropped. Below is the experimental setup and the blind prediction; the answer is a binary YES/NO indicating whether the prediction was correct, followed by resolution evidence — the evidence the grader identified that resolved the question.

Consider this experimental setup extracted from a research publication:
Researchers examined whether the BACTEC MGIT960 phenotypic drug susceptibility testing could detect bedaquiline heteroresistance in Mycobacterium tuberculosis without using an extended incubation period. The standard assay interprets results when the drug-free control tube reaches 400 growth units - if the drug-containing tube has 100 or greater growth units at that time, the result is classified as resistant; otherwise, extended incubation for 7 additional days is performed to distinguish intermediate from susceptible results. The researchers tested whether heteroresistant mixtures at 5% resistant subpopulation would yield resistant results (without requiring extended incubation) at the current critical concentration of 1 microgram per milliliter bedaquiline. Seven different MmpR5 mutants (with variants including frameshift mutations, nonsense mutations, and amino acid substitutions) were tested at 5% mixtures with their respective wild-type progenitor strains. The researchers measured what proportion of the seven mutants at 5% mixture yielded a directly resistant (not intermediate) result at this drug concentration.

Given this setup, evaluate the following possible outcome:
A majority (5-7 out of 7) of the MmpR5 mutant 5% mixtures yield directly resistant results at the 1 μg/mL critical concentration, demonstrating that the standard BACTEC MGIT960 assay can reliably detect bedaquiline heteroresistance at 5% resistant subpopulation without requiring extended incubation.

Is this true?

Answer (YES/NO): NO